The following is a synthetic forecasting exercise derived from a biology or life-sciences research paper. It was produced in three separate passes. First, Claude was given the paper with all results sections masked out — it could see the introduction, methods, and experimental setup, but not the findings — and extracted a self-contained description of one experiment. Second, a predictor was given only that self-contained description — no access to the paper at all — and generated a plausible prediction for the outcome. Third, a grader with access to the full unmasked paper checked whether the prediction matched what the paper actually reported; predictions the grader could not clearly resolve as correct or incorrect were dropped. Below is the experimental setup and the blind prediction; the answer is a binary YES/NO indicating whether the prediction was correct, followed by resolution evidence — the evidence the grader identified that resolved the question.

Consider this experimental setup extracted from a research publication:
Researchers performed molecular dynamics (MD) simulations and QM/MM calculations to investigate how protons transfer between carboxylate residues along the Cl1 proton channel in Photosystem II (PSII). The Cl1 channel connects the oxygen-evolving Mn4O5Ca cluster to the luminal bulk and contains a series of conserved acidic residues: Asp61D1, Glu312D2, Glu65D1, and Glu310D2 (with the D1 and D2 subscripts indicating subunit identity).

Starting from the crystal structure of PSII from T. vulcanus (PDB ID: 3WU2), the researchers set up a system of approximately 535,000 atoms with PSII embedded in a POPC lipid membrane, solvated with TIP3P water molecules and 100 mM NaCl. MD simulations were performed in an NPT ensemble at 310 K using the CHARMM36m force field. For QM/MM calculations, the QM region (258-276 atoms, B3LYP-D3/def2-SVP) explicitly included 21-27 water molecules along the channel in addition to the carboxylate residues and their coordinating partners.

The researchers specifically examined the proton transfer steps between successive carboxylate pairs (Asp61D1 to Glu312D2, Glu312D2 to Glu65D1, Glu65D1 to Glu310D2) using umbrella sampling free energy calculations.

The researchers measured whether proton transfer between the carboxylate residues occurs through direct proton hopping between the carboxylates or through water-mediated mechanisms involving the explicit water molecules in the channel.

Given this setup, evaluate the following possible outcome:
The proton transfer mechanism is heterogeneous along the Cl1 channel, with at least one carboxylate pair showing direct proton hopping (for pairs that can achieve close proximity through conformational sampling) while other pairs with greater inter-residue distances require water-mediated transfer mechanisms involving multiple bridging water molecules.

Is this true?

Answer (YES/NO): NO